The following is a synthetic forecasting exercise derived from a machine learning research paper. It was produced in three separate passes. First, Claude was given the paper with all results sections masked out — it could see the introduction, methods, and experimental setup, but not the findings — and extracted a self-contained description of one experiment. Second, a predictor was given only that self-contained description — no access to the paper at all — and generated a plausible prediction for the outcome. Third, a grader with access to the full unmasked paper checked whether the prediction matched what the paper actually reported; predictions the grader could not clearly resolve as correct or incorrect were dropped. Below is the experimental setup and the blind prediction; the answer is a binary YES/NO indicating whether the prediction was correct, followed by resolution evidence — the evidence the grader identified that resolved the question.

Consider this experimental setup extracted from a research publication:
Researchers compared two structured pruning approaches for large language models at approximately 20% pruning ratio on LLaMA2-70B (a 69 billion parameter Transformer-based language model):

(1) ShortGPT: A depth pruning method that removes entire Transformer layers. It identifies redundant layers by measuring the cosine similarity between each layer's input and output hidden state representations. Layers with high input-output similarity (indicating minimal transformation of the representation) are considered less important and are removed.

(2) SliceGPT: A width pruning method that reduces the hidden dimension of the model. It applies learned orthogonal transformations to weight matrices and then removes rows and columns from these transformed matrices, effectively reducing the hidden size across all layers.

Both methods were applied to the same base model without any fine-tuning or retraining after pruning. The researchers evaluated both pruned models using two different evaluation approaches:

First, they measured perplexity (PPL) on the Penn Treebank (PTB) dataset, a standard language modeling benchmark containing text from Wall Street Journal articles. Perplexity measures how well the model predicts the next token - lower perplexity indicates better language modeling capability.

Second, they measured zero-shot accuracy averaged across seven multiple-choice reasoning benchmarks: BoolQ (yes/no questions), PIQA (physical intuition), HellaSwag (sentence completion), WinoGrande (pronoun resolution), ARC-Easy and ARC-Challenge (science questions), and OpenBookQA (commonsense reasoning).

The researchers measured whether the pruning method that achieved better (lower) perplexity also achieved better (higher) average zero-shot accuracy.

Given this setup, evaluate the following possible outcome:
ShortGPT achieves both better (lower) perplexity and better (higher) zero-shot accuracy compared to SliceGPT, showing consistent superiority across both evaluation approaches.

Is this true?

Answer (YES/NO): NO